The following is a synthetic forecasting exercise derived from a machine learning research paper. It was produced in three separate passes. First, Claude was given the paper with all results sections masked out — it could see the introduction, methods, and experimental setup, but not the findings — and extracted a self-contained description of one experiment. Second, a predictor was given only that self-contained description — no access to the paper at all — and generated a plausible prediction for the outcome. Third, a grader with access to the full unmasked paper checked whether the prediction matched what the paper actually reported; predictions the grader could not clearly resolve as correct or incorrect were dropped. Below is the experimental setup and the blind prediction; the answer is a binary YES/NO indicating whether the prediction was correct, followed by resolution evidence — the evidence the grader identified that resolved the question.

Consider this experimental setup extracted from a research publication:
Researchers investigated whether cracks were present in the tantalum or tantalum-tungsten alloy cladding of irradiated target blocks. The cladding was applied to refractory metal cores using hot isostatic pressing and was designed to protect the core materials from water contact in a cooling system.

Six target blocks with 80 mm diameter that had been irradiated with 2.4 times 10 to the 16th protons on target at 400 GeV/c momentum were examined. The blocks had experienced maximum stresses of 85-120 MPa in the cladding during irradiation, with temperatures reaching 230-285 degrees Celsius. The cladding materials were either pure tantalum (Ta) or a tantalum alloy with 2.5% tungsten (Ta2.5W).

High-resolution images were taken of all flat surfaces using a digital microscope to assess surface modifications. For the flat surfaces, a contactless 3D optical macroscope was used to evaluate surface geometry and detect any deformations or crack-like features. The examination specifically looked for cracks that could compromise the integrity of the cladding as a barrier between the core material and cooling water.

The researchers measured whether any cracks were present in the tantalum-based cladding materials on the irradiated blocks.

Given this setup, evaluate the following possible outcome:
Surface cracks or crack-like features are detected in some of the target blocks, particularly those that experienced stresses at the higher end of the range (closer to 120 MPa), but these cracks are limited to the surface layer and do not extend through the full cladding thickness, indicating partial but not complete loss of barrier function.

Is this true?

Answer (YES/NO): NO